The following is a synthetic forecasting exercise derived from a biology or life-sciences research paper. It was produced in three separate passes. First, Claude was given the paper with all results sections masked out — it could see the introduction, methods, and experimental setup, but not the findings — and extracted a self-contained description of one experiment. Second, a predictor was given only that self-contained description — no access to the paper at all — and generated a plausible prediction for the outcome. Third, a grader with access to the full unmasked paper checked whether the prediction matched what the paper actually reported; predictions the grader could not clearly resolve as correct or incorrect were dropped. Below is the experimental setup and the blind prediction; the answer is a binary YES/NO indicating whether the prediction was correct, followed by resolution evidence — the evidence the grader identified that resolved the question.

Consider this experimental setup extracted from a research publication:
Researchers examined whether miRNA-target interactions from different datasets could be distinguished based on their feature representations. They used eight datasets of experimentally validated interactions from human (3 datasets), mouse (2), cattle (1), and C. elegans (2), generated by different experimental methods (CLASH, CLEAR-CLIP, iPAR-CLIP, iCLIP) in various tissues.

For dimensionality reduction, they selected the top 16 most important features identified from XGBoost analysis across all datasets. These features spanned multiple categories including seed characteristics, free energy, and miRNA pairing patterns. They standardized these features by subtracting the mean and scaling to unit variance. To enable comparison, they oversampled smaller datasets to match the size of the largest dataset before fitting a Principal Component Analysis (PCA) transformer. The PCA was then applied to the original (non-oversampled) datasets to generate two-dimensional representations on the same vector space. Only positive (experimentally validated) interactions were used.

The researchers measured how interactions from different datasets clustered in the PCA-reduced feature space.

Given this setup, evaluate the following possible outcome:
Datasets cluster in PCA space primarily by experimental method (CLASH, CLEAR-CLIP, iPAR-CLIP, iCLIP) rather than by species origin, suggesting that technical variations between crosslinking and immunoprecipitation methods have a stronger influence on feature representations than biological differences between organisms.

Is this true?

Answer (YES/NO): NO